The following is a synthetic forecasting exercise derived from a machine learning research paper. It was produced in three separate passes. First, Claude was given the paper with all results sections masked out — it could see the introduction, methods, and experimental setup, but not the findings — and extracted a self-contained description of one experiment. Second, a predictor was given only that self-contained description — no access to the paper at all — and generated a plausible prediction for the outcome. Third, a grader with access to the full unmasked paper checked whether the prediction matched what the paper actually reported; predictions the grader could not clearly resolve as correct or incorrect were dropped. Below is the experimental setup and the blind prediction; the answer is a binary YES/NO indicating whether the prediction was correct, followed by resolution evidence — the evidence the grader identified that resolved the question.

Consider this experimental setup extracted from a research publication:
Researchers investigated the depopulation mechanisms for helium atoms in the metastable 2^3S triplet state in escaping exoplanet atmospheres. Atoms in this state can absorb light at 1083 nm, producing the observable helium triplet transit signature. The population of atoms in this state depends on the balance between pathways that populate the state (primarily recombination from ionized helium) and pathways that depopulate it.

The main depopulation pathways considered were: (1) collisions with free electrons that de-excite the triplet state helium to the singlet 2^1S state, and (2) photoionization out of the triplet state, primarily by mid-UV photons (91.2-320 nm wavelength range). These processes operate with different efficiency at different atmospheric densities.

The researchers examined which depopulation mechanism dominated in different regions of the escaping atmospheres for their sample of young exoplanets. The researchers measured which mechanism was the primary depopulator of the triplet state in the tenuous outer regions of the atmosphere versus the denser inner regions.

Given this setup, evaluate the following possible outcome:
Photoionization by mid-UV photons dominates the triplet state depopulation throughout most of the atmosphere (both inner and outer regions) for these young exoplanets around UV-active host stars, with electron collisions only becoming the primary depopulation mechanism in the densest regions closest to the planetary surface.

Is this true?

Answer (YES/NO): NO